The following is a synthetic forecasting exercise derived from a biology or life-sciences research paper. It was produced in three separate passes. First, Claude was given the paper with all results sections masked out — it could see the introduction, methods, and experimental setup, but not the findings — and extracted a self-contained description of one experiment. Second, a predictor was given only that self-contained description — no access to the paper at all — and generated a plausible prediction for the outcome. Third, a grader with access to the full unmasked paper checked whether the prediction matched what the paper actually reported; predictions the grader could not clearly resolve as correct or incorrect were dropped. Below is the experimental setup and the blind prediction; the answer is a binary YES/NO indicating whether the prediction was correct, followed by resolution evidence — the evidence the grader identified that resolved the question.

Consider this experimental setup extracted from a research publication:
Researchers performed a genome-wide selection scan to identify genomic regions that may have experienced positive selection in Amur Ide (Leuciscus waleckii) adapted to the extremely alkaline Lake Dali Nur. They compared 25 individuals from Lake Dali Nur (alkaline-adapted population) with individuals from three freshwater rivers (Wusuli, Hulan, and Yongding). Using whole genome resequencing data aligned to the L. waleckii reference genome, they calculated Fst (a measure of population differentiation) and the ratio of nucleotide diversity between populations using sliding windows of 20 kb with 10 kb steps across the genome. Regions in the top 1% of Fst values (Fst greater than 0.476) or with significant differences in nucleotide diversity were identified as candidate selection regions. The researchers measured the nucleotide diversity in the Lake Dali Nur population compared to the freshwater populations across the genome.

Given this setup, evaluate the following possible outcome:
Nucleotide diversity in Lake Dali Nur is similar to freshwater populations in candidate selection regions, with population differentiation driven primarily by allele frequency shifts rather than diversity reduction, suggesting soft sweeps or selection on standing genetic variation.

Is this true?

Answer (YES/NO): NO